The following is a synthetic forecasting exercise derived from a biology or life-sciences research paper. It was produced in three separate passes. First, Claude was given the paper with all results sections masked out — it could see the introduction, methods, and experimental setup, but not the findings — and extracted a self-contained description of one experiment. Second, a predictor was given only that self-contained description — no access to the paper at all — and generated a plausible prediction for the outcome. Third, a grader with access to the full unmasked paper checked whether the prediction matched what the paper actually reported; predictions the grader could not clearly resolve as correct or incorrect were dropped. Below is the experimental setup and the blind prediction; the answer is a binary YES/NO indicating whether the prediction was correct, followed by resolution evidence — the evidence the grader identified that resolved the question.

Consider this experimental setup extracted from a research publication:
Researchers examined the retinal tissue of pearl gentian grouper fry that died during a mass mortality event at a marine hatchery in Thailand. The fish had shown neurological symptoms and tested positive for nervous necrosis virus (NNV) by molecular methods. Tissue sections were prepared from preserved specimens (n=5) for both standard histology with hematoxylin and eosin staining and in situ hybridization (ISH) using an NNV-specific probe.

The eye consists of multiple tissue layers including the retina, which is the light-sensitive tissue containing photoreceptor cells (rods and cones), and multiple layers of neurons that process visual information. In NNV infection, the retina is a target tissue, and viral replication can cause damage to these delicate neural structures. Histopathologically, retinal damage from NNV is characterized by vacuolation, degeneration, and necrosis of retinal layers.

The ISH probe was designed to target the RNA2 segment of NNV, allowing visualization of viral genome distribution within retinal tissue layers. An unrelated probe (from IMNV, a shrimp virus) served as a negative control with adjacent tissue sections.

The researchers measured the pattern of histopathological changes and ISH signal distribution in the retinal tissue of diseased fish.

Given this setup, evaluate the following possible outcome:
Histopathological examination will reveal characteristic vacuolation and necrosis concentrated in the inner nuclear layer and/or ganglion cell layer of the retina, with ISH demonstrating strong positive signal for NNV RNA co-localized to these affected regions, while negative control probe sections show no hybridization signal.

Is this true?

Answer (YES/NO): NO